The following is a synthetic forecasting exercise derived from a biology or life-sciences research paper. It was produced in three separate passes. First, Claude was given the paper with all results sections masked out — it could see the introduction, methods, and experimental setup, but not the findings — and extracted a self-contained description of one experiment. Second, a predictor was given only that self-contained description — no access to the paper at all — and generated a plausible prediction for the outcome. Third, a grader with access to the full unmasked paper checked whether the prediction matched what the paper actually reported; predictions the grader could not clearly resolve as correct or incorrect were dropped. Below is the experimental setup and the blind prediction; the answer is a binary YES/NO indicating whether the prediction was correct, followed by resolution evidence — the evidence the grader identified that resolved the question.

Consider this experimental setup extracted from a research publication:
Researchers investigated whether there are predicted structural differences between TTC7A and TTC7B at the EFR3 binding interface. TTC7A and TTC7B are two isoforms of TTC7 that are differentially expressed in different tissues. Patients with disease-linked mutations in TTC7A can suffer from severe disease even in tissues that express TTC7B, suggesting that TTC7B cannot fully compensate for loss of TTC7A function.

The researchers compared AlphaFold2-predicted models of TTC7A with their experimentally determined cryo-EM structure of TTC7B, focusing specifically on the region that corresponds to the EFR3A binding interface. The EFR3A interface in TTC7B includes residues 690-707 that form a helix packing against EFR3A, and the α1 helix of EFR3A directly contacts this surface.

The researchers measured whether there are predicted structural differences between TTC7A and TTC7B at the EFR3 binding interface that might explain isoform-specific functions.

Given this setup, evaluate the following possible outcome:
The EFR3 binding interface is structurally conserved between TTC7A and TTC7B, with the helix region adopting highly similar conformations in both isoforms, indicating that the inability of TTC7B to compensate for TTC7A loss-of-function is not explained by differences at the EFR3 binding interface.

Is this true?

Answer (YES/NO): NO